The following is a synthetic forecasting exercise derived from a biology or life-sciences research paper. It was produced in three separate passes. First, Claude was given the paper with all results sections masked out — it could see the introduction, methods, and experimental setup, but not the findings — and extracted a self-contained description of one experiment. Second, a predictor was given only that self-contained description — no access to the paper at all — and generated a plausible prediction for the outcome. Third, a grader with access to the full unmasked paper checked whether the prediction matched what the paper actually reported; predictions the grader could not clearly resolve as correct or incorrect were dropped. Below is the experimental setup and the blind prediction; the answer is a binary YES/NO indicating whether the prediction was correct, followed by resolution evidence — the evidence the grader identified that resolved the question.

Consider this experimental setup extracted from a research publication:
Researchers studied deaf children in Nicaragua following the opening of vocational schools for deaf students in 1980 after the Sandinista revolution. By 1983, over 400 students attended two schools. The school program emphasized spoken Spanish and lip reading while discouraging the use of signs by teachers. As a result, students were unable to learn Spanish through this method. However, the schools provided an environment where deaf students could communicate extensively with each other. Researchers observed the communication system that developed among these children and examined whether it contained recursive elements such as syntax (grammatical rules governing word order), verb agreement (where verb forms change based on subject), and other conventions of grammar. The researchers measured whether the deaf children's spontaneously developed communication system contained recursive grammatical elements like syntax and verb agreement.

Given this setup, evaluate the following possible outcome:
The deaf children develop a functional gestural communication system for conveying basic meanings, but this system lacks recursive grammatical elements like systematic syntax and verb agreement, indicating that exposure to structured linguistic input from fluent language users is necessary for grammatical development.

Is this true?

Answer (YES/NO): NO